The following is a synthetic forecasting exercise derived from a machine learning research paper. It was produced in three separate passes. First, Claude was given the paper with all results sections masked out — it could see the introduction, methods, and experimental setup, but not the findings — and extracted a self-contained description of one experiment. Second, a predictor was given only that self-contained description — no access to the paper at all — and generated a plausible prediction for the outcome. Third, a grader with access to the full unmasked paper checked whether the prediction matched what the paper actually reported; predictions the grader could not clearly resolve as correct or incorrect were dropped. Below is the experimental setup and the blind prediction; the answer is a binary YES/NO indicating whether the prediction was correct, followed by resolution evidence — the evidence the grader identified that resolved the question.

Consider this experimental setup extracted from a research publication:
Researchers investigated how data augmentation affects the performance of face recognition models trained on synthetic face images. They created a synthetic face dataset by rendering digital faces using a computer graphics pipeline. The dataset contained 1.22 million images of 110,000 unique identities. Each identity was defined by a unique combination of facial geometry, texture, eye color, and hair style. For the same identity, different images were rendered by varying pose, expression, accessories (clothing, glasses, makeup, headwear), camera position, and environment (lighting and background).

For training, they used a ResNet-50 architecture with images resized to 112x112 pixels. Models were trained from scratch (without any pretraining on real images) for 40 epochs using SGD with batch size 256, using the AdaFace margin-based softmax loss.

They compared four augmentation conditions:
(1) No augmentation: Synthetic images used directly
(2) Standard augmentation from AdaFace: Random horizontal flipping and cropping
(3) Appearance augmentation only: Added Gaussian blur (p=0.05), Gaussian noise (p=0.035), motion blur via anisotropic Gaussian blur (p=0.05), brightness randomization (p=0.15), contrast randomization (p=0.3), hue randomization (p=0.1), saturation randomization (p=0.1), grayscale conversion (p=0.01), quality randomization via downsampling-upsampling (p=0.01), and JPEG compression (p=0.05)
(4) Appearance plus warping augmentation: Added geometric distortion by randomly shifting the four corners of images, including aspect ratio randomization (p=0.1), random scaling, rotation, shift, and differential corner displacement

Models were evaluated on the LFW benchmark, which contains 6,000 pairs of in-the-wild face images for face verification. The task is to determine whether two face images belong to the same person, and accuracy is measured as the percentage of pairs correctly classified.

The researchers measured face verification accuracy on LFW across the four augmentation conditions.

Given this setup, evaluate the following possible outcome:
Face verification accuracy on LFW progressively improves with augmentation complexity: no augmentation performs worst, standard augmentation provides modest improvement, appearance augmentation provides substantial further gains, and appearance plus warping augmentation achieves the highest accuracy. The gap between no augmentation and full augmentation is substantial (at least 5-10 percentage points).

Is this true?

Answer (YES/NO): YES